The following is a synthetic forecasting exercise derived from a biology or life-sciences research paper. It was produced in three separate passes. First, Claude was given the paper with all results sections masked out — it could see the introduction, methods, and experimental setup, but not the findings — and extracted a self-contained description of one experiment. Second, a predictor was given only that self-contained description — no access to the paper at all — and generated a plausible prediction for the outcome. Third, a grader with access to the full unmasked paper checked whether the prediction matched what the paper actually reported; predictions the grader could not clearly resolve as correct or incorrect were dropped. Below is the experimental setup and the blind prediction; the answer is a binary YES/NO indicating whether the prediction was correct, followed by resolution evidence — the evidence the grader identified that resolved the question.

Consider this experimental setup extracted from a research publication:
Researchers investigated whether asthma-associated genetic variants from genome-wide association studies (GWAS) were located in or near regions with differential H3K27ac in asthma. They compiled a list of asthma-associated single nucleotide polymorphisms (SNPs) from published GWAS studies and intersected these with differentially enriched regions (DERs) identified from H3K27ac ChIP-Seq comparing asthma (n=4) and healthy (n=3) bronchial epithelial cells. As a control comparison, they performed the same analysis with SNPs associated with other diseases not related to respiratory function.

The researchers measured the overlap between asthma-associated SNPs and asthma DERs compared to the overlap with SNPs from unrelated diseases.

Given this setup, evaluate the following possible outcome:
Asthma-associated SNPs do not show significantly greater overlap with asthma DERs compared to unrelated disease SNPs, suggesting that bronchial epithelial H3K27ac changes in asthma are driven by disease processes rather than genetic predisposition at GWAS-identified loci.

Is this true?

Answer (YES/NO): YES